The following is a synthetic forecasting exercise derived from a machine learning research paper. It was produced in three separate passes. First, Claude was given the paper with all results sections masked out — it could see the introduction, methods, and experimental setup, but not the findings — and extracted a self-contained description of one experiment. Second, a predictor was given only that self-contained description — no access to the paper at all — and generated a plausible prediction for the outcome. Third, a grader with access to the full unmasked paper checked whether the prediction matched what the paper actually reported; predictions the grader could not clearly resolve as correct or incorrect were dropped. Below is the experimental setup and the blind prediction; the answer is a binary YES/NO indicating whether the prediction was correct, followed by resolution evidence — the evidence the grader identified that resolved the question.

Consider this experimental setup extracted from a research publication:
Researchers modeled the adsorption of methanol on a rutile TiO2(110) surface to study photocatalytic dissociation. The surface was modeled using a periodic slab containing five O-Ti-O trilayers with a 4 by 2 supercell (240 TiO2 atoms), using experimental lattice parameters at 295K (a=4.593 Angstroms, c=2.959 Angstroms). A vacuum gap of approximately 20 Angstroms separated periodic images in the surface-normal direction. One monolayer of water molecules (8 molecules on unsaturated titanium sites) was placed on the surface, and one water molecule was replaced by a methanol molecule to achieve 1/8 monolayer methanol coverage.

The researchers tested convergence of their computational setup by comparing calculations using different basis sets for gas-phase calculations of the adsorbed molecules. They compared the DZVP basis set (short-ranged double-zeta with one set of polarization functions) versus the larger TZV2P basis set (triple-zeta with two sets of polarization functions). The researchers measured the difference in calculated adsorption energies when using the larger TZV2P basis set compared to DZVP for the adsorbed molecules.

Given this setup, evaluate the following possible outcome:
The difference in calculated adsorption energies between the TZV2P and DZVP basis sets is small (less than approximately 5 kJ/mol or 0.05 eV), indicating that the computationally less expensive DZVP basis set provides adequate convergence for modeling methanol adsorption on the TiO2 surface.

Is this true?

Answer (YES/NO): YES